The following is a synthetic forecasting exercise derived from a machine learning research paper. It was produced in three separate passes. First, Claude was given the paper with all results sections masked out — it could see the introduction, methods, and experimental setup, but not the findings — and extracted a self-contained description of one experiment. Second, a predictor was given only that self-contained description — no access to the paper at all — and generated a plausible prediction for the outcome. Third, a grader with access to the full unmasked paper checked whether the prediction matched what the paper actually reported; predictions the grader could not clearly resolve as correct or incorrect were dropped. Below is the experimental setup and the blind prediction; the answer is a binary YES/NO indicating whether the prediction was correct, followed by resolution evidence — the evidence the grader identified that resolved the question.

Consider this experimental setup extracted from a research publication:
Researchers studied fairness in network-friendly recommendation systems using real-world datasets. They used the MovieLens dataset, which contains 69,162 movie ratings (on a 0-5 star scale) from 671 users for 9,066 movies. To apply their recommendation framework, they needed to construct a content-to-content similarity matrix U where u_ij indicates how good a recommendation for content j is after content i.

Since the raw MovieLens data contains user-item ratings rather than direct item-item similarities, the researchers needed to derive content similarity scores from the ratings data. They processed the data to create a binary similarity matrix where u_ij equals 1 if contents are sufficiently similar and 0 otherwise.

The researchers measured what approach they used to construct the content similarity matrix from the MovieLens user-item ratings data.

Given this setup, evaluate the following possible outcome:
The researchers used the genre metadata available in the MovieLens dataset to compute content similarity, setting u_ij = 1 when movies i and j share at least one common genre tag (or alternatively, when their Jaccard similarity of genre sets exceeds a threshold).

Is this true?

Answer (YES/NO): NO